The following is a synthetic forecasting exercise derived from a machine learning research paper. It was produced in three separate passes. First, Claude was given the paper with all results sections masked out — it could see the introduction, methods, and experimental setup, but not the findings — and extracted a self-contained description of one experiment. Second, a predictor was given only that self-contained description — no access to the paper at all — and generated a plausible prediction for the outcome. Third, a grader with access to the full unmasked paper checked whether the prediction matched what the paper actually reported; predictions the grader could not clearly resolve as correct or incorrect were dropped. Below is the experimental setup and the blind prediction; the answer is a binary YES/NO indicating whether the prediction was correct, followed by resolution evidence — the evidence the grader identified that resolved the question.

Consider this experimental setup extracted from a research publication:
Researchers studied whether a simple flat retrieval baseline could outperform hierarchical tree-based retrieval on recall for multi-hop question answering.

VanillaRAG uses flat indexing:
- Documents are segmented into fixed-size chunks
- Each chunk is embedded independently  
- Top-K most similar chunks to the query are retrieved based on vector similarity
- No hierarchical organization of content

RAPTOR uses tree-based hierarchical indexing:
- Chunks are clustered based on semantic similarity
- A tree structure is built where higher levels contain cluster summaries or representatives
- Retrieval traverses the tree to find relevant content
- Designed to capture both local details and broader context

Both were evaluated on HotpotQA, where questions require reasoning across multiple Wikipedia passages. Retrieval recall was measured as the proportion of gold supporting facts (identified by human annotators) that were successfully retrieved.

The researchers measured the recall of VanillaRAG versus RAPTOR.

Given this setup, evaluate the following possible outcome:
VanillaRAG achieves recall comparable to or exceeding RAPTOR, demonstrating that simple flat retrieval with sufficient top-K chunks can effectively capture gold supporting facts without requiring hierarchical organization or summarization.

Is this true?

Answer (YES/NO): NO